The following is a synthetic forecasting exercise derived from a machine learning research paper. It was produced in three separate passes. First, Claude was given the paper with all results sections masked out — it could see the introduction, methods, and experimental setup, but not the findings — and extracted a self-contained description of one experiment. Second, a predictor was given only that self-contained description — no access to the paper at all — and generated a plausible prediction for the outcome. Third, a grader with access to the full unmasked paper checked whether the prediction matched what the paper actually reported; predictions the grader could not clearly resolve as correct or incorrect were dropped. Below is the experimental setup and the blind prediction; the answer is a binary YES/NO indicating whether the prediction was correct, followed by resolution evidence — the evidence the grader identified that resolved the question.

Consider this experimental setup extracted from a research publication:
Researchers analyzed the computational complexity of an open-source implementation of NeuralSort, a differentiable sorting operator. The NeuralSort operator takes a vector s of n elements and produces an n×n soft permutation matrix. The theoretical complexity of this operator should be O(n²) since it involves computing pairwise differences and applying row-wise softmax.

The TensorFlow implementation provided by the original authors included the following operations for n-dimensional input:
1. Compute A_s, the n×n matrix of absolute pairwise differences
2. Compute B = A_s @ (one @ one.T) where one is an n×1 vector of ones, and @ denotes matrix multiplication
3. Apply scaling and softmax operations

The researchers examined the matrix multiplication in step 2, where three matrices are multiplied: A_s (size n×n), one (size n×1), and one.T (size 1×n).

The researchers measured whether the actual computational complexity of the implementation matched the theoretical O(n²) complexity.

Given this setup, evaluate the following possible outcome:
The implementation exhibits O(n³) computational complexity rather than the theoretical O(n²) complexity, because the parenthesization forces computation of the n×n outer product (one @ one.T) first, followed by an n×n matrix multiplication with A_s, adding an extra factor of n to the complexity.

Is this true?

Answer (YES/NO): YES